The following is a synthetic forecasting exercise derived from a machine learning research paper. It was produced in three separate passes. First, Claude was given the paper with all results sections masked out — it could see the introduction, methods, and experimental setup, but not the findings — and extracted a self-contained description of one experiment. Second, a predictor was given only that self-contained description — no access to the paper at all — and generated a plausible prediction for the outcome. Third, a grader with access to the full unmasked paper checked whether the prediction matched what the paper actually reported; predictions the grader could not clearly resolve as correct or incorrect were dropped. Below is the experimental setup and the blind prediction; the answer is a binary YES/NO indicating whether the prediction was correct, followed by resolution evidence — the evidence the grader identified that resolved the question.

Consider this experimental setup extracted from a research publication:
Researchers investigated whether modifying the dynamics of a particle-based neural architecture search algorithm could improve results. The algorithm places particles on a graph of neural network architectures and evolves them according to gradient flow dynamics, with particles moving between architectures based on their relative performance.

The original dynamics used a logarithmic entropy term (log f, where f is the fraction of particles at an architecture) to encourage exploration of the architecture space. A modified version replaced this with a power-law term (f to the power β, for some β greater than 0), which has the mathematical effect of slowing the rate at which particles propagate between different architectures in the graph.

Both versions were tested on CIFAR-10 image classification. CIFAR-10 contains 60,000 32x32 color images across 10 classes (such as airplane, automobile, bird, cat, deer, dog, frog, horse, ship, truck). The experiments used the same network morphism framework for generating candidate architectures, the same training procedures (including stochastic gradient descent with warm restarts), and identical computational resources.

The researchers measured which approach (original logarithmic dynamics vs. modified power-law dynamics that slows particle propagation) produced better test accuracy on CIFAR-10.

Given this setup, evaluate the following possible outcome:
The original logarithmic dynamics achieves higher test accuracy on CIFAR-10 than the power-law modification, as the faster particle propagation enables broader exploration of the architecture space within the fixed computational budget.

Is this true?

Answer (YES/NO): NO